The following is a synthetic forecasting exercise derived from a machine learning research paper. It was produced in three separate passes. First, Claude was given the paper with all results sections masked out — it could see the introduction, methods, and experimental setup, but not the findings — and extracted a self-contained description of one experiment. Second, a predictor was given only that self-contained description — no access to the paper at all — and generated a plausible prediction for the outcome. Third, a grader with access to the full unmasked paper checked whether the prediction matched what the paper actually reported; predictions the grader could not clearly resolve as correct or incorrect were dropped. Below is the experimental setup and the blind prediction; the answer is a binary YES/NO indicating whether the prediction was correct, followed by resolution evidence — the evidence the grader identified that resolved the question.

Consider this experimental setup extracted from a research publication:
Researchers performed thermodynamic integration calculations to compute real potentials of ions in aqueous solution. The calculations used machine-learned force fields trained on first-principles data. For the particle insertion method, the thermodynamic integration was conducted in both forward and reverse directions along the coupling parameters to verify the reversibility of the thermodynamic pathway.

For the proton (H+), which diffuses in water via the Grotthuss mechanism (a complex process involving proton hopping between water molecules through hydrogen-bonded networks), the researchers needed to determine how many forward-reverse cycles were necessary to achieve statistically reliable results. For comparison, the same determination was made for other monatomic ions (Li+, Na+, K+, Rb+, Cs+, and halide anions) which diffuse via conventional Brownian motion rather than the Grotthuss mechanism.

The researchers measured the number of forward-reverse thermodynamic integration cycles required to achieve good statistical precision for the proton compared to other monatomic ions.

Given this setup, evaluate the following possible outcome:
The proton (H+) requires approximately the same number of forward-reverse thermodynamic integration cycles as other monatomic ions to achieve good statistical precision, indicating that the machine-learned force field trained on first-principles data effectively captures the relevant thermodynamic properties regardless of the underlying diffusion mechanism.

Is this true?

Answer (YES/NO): NO